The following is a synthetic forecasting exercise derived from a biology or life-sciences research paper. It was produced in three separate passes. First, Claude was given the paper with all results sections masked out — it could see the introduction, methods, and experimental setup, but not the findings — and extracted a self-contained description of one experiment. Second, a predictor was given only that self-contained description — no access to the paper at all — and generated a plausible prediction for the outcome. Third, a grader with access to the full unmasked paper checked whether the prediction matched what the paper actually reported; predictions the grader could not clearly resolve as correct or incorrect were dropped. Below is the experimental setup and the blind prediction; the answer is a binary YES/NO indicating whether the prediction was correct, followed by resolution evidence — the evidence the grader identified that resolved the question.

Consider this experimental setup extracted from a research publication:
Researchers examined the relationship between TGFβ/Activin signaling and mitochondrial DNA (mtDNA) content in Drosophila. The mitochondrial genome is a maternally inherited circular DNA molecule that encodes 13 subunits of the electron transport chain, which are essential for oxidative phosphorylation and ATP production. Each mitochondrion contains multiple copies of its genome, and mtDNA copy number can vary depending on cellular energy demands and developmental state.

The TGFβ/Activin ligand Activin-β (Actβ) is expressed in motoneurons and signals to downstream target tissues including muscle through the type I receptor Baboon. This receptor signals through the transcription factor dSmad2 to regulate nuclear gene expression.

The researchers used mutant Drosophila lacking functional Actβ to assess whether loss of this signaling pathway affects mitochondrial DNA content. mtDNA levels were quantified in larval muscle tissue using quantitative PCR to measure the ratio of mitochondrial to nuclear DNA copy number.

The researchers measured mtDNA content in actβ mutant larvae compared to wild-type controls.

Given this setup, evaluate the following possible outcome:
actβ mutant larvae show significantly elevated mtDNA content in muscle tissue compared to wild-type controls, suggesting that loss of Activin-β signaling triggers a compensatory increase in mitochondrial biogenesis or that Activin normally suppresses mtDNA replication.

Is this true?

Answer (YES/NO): NO